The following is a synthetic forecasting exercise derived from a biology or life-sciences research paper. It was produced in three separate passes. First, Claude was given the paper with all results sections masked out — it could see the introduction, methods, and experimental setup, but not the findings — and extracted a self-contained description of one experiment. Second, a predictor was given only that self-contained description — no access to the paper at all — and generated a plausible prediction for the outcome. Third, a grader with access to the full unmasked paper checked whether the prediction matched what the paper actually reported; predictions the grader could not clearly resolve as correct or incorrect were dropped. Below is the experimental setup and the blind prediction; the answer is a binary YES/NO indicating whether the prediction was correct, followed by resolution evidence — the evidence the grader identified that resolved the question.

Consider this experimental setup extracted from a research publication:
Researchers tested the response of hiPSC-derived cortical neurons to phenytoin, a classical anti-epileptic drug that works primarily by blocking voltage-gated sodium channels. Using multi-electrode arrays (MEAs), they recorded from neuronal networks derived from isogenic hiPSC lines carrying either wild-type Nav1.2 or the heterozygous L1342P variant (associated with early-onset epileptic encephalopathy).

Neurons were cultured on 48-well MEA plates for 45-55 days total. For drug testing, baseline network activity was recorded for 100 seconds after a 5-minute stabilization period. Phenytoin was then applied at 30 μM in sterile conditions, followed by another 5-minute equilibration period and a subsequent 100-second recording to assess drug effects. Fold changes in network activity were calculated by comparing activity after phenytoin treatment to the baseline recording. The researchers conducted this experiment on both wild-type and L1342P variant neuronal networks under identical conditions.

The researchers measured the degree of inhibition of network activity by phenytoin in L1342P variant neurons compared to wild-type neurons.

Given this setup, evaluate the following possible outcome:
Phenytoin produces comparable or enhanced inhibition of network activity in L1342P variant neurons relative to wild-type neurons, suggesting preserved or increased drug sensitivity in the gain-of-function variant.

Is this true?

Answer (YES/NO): NO